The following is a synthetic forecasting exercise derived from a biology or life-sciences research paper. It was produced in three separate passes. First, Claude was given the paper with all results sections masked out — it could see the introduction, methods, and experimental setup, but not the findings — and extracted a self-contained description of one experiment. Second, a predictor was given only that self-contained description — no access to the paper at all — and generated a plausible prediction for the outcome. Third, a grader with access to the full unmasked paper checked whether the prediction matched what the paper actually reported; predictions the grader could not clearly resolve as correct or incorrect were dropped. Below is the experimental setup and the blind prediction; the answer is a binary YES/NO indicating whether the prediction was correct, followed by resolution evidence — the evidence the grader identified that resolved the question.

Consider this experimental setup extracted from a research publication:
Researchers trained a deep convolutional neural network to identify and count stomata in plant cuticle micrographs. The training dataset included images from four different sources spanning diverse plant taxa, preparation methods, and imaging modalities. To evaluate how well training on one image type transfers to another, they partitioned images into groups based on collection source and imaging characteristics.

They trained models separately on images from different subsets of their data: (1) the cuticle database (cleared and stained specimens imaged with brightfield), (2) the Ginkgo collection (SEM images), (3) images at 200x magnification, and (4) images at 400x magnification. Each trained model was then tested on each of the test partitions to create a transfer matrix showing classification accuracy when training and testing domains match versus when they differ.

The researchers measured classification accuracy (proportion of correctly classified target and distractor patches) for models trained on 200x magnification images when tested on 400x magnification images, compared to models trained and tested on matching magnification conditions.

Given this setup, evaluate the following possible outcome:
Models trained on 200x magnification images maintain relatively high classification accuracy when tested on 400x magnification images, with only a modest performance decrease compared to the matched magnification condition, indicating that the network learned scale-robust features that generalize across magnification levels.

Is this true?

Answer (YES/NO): NO